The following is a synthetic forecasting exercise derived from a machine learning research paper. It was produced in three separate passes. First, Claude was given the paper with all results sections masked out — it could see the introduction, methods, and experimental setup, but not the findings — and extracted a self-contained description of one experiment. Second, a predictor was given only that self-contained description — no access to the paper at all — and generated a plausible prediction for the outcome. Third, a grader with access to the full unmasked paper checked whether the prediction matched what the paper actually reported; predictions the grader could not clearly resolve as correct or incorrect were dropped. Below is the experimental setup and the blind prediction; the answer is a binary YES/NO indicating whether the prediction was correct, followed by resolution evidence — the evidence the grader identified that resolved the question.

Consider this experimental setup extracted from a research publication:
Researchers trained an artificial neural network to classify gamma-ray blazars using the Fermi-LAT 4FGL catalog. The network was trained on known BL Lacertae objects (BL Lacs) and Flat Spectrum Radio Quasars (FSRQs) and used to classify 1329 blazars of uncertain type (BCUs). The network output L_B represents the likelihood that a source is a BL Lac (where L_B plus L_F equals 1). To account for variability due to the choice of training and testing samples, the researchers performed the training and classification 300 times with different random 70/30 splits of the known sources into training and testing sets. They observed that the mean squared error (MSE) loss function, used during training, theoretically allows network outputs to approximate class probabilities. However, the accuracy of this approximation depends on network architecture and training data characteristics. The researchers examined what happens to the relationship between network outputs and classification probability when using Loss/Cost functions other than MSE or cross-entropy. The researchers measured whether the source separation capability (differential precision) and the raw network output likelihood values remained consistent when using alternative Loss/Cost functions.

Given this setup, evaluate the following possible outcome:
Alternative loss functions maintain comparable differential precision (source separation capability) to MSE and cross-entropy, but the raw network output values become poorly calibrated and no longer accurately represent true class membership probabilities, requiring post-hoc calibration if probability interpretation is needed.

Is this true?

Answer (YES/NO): YES